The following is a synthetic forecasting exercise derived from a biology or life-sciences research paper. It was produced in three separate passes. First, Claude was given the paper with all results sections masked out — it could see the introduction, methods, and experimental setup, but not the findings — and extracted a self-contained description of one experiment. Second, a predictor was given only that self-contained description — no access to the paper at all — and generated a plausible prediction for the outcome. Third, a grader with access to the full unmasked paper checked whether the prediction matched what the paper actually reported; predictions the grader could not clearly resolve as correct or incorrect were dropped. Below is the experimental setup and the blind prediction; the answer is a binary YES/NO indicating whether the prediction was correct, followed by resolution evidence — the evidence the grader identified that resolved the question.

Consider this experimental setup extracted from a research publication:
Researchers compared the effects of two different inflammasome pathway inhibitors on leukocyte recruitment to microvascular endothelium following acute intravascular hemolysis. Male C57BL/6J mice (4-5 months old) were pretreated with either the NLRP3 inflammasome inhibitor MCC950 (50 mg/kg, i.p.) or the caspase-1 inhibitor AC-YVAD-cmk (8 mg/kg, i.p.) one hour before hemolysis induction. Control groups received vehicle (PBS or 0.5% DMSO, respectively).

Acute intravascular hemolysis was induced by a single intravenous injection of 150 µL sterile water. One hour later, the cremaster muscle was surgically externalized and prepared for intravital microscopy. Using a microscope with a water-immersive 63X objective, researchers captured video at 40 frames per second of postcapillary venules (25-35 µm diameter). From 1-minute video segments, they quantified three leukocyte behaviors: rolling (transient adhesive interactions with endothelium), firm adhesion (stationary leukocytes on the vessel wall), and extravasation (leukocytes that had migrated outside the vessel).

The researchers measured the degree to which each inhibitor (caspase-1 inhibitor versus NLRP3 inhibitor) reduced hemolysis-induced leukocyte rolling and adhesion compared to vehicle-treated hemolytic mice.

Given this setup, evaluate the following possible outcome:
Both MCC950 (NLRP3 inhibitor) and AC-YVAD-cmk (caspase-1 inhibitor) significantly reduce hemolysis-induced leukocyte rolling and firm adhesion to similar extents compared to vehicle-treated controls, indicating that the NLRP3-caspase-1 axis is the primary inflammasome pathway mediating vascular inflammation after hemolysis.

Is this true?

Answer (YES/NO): NO